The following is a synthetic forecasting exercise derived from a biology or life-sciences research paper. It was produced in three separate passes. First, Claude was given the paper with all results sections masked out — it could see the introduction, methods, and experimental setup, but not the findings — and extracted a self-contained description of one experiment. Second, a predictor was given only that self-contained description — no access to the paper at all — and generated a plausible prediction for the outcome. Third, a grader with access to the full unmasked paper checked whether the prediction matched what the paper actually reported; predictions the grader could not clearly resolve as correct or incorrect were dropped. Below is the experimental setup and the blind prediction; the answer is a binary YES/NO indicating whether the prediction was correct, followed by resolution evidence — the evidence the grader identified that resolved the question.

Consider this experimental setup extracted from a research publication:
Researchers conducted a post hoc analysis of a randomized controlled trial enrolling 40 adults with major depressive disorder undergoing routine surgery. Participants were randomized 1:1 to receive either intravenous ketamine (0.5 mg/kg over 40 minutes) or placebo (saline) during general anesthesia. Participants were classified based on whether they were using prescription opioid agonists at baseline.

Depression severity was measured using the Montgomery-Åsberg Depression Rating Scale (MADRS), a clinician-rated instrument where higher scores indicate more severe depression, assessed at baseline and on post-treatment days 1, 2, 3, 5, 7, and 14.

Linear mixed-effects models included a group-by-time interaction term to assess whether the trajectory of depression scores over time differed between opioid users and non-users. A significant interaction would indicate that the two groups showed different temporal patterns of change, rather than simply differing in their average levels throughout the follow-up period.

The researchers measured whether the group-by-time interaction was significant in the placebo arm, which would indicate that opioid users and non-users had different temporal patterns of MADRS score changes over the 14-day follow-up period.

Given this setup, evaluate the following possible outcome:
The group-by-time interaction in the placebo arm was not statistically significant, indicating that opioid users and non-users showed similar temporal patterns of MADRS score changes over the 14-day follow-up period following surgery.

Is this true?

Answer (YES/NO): YES